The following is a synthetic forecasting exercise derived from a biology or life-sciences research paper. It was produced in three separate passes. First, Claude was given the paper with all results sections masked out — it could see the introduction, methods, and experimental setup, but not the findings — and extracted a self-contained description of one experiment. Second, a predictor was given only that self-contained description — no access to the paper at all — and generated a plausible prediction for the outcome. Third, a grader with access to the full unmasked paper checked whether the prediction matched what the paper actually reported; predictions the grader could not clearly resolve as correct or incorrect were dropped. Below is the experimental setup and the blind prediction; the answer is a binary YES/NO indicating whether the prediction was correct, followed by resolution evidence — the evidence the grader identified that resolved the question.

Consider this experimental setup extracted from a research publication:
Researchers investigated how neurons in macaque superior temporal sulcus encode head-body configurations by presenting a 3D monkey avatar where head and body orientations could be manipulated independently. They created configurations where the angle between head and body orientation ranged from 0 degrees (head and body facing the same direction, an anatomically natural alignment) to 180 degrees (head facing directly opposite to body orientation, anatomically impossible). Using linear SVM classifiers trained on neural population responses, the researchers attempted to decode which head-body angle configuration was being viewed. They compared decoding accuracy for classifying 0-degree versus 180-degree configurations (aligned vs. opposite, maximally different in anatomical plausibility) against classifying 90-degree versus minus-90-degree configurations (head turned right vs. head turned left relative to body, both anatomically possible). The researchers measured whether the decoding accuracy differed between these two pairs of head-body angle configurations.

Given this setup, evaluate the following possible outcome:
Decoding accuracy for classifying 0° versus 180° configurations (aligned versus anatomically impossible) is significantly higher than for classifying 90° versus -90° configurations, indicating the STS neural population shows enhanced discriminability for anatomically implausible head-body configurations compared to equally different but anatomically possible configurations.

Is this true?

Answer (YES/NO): YES